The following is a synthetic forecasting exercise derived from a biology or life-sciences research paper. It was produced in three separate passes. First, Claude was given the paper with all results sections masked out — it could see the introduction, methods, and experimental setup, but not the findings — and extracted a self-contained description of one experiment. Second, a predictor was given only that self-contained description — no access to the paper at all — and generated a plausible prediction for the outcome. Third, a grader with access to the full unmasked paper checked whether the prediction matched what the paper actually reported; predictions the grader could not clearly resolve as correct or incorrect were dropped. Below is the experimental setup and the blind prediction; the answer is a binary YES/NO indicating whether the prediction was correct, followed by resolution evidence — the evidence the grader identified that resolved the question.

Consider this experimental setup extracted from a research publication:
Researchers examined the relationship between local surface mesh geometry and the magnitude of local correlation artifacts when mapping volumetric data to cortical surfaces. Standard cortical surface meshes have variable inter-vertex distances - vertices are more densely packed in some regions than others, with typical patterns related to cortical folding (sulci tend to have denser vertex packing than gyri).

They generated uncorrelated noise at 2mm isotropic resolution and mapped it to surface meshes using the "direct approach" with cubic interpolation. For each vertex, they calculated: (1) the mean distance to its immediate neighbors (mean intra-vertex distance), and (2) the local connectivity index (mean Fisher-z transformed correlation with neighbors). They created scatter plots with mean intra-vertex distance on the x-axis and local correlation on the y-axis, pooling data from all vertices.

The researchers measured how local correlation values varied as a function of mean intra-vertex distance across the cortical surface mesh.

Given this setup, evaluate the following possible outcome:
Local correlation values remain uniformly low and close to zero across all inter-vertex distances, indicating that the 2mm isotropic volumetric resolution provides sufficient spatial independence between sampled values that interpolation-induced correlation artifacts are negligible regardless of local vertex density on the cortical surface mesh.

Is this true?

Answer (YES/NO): NO